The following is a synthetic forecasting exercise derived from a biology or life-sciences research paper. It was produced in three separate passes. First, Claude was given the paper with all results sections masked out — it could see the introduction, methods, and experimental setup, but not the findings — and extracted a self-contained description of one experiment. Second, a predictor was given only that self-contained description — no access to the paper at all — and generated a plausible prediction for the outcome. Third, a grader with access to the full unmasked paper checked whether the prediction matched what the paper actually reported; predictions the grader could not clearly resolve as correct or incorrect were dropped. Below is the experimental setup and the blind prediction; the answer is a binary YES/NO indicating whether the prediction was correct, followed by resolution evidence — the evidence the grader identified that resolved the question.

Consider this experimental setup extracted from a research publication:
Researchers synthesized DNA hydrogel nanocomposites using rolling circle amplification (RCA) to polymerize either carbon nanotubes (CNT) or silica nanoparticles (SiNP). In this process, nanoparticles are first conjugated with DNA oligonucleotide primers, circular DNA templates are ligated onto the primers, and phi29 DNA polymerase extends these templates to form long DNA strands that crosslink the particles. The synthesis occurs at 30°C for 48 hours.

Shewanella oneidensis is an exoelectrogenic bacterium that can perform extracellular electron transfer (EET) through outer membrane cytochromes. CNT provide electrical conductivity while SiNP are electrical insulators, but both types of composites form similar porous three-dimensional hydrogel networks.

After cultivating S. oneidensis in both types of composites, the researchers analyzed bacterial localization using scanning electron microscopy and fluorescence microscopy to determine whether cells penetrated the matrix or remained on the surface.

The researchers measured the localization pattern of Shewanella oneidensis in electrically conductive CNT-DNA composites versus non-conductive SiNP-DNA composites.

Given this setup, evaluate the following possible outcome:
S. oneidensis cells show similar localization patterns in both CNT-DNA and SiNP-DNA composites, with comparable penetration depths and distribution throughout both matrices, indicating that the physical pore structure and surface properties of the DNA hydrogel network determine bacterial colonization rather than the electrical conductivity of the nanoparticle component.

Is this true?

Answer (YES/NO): NO